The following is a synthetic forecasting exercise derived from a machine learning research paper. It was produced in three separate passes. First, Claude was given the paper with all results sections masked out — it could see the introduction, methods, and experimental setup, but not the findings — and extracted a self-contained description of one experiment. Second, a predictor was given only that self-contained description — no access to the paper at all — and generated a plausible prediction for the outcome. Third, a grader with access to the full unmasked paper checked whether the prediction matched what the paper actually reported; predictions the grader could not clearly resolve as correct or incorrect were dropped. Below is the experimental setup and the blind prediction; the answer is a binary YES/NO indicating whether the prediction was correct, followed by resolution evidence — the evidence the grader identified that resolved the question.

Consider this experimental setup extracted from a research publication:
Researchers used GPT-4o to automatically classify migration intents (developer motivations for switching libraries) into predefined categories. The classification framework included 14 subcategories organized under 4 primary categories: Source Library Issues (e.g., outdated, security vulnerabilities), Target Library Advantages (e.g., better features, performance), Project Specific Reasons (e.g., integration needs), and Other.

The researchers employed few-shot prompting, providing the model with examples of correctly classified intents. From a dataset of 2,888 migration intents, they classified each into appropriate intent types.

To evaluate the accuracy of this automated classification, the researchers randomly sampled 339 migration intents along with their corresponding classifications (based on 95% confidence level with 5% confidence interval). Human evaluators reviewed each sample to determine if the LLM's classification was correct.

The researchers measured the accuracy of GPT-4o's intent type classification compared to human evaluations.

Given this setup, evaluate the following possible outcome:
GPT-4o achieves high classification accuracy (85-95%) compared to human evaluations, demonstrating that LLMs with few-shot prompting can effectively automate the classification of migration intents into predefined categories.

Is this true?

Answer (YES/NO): YES